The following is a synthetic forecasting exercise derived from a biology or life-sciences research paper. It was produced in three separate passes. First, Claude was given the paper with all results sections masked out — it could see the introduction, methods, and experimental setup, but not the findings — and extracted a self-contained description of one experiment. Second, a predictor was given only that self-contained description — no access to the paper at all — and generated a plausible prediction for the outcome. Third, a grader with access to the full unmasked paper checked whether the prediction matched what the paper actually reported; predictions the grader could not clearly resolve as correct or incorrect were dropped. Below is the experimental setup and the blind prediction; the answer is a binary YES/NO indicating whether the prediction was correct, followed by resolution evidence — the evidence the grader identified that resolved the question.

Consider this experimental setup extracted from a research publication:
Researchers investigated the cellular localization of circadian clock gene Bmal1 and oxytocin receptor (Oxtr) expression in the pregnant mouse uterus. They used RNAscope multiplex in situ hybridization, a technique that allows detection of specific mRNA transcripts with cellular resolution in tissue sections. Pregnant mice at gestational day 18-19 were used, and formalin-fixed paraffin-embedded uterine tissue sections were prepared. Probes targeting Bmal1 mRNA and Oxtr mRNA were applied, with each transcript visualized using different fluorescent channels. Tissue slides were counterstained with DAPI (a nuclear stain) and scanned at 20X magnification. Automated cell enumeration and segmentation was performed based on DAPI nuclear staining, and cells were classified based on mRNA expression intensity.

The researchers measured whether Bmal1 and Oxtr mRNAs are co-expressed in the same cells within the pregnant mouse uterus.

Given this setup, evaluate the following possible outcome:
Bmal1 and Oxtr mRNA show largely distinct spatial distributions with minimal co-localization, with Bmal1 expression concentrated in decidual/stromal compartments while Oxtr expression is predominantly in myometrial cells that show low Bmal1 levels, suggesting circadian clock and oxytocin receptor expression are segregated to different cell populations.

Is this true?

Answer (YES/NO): NO